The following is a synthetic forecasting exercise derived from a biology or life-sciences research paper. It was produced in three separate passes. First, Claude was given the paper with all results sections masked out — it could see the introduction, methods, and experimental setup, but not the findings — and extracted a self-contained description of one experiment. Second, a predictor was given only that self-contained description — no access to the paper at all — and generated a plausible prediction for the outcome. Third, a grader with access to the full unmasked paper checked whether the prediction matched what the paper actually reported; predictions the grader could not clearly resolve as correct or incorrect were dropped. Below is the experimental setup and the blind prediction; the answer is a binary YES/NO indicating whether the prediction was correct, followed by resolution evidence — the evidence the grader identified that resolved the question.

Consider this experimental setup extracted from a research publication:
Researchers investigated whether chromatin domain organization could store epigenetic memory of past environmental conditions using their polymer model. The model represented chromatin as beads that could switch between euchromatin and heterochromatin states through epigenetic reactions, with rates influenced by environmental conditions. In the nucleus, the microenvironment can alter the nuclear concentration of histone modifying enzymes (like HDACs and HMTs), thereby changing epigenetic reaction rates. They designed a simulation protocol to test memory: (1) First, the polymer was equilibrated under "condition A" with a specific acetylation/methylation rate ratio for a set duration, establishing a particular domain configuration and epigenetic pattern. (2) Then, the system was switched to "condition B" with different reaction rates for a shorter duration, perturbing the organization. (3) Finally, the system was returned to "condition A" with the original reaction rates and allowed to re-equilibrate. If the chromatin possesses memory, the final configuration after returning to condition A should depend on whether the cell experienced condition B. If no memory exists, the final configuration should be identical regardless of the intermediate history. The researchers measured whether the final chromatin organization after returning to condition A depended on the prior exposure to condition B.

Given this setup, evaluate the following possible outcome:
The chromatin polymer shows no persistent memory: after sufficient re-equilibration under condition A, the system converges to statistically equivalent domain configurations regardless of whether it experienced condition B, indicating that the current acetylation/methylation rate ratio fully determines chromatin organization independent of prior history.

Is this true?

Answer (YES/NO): NO